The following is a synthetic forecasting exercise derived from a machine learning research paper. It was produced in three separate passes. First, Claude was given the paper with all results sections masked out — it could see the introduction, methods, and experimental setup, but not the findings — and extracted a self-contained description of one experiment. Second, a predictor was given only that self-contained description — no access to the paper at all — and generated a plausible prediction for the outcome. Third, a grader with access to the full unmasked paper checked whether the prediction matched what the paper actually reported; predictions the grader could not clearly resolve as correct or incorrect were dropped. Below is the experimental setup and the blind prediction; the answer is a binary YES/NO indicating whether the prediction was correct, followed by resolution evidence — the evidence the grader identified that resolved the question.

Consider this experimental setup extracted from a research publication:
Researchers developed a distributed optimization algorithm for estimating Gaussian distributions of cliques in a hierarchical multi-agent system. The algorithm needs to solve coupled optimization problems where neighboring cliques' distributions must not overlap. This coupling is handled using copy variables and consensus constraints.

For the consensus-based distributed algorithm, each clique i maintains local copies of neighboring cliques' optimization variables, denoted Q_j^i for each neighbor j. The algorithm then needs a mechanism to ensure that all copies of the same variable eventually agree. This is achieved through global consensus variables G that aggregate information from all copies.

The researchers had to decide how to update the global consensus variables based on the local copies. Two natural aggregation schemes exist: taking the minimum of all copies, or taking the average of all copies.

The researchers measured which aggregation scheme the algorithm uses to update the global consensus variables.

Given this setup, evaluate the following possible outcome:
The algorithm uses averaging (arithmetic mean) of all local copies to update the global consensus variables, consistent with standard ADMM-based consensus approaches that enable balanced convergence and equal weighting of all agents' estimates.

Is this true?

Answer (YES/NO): YES